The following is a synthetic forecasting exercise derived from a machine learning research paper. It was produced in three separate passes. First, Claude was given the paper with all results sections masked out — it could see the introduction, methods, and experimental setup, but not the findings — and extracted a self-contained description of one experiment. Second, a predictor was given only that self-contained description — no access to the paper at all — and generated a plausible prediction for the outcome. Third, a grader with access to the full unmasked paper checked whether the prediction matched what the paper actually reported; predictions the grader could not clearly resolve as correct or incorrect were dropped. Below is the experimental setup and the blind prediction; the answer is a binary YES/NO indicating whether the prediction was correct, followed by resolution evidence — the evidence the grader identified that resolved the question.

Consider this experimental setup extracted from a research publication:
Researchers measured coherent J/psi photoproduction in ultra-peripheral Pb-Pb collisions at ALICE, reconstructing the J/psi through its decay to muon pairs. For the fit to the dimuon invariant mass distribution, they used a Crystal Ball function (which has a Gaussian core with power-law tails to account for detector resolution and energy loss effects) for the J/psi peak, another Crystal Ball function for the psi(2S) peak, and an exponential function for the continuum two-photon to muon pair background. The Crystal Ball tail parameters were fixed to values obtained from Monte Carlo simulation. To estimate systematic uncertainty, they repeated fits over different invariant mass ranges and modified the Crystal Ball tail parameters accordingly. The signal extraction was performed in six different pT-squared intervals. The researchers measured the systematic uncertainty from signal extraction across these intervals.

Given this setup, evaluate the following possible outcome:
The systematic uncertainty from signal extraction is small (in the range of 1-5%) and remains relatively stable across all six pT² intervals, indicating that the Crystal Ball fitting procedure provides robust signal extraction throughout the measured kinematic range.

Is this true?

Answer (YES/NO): NO